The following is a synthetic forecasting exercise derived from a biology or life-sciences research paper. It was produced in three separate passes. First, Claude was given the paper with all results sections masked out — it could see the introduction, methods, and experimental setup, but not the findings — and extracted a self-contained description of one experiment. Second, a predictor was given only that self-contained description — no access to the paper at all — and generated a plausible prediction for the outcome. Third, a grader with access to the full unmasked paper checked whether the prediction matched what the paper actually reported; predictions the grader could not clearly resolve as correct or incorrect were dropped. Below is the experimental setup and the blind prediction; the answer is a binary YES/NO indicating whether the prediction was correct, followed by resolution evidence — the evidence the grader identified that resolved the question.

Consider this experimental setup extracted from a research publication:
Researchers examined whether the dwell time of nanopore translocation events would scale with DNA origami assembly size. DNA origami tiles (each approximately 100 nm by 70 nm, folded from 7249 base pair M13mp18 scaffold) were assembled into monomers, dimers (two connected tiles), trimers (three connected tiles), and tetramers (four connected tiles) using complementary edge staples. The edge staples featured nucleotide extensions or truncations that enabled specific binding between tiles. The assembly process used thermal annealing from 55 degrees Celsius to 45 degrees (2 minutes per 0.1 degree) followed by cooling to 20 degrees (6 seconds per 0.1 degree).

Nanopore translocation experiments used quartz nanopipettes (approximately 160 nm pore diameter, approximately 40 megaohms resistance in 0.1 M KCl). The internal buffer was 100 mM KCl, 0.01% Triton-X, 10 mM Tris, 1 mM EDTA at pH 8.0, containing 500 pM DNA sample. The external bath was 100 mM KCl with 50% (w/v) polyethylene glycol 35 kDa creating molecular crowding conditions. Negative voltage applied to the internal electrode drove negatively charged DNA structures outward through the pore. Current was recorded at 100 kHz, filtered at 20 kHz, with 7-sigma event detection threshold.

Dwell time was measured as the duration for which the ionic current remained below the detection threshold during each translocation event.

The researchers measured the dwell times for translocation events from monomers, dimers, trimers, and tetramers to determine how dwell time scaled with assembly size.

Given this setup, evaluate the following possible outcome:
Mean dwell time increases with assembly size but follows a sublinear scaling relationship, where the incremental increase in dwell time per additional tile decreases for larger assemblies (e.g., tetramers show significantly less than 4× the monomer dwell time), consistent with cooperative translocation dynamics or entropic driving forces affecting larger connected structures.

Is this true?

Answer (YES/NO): YES